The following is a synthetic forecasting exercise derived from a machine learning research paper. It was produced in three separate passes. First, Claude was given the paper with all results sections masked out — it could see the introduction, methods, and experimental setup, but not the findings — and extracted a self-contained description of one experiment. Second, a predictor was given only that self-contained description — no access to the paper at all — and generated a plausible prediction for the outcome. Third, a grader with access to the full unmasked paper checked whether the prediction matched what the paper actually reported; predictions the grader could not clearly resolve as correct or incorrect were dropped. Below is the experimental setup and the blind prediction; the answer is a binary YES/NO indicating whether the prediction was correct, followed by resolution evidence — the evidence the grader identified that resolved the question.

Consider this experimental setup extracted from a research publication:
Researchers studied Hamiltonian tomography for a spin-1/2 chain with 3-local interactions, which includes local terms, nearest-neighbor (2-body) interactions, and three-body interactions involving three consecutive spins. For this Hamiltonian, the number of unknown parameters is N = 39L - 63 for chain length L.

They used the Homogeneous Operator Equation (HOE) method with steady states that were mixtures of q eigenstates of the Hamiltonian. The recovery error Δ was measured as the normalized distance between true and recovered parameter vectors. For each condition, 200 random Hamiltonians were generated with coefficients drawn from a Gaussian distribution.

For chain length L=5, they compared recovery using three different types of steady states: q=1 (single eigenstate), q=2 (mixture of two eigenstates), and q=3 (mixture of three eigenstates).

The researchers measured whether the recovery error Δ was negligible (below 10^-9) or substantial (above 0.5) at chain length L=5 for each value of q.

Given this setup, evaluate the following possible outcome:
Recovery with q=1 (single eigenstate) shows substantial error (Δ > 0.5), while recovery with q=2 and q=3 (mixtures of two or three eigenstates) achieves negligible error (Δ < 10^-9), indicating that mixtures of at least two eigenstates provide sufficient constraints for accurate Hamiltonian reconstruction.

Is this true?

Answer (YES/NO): NO